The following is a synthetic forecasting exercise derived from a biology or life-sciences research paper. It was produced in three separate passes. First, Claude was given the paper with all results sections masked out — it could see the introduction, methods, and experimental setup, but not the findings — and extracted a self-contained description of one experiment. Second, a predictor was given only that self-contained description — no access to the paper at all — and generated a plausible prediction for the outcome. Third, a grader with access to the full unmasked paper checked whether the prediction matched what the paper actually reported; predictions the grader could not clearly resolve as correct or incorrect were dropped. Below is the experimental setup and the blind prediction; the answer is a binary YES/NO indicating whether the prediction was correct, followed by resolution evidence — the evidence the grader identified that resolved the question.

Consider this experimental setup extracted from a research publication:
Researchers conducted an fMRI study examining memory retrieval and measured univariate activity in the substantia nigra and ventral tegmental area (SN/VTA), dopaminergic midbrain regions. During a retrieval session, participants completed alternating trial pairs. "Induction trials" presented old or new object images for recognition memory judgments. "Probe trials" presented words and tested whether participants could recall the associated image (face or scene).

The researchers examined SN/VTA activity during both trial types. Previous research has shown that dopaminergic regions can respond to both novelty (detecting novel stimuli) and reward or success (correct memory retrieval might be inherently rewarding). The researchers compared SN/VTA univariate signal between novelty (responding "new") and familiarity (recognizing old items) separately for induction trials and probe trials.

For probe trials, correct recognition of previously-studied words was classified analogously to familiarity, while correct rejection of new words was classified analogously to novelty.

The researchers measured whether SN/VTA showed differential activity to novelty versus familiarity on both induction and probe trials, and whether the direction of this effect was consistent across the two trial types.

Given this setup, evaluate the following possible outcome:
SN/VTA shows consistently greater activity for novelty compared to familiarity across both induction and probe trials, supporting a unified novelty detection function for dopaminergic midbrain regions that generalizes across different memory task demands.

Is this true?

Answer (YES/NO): NO